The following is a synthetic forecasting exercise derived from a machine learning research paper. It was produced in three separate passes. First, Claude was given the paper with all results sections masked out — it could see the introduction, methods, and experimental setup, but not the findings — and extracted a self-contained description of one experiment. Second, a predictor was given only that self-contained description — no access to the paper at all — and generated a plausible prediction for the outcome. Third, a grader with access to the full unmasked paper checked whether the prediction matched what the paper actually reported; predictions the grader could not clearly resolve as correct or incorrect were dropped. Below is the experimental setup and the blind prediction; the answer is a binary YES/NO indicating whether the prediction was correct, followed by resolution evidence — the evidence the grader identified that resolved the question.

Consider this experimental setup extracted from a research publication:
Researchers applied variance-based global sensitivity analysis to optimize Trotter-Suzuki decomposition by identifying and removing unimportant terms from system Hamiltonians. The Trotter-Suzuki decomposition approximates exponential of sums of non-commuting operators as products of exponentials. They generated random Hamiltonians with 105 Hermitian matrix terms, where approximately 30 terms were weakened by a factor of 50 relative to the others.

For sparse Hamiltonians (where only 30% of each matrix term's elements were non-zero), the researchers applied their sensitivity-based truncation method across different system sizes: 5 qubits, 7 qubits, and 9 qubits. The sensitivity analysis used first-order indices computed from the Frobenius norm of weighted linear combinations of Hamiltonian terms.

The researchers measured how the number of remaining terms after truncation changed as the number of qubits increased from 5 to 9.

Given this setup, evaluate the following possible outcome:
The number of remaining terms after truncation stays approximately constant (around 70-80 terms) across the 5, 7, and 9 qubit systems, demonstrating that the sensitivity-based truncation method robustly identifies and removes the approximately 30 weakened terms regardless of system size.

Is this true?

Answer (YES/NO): NO